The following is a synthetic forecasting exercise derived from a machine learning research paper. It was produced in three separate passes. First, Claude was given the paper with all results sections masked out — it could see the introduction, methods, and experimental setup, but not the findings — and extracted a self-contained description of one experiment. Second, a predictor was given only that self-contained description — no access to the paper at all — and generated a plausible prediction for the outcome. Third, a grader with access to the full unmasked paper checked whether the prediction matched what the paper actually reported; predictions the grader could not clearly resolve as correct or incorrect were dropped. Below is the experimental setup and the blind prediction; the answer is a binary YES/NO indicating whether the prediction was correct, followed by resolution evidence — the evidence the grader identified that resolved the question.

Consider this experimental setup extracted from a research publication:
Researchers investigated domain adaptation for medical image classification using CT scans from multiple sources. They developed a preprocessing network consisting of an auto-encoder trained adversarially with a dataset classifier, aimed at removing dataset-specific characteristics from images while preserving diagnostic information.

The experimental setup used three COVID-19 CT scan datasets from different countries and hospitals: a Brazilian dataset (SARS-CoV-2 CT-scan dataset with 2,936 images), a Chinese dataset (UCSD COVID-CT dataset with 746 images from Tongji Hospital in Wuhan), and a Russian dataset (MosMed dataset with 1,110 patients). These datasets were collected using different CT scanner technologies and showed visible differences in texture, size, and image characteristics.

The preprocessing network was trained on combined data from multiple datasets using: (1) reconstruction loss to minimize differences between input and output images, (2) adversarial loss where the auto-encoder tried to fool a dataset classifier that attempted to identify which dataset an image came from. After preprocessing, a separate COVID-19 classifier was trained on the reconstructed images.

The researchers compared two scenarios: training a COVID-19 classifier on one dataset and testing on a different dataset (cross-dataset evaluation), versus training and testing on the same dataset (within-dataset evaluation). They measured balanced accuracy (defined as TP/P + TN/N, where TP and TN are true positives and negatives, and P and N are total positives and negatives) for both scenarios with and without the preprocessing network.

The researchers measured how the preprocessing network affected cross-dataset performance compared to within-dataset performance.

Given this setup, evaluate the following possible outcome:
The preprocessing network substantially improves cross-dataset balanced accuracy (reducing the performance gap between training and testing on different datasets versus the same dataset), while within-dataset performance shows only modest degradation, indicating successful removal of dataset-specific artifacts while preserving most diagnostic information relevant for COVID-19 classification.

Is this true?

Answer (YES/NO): YES